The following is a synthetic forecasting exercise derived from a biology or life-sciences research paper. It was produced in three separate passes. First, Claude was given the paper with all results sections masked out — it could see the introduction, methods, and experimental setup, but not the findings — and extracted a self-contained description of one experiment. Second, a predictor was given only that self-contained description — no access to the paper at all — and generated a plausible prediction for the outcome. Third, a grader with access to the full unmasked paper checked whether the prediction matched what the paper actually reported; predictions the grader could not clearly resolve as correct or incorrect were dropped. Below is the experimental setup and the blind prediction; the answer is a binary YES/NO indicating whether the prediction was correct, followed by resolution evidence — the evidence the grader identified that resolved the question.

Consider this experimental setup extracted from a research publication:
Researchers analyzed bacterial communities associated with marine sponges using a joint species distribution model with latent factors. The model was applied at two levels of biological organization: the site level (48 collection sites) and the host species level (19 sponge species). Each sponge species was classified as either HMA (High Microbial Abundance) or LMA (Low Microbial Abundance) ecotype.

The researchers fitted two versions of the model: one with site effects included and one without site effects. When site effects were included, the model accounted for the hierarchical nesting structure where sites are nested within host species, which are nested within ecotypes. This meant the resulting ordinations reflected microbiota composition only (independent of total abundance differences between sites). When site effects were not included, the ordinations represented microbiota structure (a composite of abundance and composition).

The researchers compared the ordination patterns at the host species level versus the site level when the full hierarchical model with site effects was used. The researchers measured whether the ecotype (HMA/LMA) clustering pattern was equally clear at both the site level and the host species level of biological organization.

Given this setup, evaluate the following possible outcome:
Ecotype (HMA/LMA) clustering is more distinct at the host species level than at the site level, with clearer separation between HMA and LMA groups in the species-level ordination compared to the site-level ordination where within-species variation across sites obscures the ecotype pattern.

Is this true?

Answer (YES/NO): YES